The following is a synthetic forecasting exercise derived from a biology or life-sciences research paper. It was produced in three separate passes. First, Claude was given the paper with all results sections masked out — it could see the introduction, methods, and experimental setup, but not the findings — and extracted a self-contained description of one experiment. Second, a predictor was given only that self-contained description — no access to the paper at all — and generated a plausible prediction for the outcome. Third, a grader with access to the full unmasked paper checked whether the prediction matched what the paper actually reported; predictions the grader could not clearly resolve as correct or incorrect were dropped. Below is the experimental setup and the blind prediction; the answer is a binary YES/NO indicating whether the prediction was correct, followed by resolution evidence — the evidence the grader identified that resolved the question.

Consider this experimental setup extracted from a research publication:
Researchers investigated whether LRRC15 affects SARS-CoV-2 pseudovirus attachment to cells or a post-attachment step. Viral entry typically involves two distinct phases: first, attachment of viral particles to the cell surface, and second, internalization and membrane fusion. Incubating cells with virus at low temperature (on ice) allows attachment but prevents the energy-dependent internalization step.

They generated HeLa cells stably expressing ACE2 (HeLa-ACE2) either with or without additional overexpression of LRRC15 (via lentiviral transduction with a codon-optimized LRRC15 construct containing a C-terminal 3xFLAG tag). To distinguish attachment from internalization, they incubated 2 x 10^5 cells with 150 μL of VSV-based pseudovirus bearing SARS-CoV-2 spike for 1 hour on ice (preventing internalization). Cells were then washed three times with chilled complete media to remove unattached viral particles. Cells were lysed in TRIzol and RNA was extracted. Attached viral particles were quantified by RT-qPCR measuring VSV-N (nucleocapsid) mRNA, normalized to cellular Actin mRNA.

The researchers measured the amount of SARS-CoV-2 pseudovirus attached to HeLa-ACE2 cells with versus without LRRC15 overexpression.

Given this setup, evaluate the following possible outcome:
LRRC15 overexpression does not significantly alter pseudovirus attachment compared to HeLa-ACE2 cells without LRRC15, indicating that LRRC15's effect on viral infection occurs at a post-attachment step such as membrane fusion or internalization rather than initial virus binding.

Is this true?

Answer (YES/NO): NO